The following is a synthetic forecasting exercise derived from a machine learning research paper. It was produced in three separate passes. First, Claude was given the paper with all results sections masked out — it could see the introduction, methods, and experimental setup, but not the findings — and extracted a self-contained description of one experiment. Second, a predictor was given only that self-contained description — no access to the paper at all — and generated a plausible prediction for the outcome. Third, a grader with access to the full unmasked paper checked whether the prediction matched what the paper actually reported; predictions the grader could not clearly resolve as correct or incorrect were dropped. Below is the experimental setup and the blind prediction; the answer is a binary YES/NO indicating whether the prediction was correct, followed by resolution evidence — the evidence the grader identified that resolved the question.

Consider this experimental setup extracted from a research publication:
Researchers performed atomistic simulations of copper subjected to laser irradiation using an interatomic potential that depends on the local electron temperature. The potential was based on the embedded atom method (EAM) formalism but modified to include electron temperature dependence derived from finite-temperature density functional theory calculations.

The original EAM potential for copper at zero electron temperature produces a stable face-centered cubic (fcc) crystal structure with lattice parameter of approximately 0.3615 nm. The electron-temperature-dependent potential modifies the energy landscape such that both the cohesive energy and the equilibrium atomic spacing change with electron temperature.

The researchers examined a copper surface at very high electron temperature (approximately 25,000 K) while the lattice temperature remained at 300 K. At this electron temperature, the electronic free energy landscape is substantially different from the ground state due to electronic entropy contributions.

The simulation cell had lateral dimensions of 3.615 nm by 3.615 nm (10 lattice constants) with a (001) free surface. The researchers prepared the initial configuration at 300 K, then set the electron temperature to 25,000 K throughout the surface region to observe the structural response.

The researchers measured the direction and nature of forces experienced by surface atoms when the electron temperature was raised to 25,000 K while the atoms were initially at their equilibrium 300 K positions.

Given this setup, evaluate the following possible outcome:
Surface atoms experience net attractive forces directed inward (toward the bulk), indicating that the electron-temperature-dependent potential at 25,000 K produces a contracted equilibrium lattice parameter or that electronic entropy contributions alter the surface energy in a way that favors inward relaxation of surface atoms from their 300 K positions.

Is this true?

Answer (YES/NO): NO